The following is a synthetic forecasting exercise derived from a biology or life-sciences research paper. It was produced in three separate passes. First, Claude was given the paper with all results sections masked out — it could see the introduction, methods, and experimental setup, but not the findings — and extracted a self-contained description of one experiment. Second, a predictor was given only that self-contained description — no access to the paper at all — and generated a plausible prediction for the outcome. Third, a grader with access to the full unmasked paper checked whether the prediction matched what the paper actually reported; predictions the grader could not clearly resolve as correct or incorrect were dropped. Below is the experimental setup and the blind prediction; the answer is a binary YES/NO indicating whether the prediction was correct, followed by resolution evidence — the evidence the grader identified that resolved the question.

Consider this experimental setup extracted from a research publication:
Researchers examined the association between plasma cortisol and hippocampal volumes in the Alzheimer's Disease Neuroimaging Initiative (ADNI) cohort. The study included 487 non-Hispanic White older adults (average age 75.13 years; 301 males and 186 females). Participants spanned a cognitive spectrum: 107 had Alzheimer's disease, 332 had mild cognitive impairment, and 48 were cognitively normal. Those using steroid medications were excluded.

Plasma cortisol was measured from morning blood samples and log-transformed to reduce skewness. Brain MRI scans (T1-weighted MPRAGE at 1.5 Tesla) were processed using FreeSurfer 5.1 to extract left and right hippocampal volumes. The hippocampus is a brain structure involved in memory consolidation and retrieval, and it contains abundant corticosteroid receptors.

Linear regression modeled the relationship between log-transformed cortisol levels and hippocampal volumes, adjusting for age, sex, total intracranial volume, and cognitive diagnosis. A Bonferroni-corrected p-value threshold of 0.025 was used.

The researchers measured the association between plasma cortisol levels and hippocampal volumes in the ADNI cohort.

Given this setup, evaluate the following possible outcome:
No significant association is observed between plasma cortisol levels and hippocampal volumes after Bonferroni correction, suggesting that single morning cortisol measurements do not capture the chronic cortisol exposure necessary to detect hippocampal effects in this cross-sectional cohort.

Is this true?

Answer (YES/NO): NO